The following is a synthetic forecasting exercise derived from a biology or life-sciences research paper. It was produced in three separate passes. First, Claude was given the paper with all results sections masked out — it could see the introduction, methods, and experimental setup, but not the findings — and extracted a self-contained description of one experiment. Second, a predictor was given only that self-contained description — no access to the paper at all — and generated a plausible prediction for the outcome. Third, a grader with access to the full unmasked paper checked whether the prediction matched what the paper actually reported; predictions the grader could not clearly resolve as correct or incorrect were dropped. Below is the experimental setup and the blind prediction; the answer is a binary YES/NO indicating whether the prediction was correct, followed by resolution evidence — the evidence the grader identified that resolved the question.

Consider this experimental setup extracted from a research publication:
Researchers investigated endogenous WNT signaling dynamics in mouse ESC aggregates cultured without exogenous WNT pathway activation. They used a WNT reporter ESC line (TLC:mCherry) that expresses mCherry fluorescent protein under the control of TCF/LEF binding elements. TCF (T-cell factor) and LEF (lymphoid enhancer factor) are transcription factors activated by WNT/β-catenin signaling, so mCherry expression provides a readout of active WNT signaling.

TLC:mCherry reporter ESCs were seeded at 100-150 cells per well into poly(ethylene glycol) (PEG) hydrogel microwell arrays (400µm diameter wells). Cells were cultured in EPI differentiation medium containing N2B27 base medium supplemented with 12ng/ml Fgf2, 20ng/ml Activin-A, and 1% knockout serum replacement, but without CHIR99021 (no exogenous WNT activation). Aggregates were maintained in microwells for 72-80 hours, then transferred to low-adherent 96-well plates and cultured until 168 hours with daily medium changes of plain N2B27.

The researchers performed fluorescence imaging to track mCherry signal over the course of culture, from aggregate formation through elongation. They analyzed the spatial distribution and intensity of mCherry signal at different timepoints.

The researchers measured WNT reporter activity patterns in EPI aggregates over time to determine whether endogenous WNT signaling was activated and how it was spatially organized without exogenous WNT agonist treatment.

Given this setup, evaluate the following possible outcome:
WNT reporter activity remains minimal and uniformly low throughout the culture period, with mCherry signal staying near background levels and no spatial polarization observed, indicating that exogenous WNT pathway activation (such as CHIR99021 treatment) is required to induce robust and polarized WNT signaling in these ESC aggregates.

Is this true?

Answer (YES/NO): NO